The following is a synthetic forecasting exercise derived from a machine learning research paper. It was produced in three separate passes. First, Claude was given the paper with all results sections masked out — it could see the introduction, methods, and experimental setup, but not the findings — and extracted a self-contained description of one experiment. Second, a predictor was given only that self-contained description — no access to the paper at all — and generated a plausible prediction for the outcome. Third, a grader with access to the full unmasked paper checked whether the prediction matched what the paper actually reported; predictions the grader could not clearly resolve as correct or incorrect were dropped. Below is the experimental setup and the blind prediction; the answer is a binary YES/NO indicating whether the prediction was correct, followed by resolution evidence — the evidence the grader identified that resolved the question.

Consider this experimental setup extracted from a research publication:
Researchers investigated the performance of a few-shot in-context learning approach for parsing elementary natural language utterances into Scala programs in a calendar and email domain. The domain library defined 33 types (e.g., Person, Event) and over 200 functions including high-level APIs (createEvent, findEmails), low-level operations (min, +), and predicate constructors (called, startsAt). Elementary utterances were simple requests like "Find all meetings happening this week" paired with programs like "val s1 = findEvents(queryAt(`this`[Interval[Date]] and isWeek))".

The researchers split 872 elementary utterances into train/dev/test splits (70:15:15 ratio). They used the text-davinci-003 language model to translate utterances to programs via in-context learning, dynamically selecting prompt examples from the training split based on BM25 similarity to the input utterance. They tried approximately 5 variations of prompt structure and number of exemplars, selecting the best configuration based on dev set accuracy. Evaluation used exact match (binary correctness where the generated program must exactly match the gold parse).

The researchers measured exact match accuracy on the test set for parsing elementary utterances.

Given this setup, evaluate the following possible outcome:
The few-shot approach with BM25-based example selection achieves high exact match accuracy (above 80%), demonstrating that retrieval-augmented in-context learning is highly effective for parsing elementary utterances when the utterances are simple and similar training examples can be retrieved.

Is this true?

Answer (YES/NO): NO